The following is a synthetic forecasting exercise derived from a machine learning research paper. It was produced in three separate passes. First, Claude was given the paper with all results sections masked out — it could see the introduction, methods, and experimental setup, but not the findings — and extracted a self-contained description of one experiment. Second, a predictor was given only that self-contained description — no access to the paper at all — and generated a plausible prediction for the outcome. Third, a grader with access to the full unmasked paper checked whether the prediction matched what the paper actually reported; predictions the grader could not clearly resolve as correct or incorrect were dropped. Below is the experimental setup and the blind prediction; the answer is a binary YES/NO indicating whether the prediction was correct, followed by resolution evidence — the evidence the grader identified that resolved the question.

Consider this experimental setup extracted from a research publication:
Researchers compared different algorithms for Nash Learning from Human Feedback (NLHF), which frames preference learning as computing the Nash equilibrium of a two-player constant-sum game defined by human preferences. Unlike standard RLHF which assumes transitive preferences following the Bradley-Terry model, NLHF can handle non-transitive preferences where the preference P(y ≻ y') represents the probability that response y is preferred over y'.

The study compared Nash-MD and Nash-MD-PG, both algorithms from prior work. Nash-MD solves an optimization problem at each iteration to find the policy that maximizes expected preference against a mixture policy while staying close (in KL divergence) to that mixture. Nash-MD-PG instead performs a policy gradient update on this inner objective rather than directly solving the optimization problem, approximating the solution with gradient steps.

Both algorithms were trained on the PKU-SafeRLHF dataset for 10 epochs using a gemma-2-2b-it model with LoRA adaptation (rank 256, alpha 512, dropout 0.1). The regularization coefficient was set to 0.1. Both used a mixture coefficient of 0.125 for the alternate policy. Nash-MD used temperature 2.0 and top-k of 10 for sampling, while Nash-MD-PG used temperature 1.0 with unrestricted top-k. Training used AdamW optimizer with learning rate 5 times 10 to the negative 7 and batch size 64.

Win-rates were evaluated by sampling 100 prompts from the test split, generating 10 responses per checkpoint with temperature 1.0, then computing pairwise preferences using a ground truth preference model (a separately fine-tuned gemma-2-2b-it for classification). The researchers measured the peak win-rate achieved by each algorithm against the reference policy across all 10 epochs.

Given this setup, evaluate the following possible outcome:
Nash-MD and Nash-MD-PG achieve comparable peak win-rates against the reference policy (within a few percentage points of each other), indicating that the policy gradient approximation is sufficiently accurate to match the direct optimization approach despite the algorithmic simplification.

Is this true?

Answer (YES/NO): NO